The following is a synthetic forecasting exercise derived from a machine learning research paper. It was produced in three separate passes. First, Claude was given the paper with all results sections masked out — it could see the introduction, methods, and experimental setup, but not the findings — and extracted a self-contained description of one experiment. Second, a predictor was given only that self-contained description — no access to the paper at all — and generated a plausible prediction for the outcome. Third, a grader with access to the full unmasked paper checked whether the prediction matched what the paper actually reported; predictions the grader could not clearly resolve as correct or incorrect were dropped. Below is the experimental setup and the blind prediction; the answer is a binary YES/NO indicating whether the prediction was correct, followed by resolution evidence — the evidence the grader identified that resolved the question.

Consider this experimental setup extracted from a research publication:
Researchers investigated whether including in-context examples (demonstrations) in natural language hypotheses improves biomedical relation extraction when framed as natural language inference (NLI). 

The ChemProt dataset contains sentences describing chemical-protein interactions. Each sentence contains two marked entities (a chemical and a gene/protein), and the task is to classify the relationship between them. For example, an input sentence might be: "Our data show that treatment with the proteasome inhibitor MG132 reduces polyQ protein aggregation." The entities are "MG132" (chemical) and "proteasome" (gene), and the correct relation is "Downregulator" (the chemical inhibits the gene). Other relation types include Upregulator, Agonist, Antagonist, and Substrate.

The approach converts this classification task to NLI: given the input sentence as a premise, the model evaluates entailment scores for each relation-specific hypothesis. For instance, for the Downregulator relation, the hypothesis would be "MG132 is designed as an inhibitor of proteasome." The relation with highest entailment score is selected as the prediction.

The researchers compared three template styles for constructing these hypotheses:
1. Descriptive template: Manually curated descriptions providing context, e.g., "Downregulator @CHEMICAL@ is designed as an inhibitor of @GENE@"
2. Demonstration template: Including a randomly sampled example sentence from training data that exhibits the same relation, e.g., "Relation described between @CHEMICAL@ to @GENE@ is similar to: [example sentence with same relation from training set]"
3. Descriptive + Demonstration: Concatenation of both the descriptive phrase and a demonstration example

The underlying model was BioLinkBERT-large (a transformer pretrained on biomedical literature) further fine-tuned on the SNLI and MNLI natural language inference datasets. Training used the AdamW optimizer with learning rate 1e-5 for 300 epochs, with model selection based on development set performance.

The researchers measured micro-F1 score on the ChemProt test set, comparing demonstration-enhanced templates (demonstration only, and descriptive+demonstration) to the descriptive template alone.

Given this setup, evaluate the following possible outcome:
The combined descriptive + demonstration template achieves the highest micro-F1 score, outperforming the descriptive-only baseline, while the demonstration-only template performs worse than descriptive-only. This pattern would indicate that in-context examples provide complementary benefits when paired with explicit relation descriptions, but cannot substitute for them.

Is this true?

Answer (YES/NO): NO